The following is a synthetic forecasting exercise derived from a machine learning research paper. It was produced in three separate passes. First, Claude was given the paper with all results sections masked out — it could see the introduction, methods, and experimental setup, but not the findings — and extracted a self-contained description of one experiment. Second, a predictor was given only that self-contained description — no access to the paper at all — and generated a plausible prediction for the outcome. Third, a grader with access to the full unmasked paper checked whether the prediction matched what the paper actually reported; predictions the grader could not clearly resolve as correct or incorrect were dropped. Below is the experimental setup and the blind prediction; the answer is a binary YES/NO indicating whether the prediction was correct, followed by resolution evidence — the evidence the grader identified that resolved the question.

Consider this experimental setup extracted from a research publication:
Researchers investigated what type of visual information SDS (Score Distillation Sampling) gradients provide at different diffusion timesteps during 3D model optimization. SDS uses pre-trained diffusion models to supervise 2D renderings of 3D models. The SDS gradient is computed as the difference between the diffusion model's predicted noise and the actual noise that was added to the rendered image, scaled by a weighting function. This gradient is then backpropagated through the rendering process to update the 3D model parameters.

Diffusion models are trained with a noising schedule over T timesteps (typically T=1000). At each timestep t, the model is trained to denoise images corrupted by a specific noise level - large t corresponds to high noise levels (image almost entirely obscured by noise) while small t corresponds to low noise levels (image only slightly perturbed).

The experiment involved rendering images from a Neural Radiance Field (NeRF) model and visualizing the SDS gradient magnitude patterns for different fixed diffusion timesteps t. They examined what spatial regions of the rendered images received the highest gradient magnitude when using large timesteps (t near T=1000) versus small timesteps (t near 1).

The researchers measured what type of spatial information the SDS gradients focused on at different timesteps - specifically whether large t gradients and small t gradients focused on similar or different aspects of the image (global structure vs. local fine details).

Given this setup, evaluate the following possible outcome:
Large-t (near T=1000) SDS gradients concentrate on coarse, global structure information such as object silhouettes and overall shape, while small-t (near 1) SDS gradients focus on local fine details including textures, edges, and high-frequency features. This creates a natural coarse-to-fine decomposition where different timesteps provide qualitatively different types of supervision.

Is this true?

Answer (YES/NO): YES